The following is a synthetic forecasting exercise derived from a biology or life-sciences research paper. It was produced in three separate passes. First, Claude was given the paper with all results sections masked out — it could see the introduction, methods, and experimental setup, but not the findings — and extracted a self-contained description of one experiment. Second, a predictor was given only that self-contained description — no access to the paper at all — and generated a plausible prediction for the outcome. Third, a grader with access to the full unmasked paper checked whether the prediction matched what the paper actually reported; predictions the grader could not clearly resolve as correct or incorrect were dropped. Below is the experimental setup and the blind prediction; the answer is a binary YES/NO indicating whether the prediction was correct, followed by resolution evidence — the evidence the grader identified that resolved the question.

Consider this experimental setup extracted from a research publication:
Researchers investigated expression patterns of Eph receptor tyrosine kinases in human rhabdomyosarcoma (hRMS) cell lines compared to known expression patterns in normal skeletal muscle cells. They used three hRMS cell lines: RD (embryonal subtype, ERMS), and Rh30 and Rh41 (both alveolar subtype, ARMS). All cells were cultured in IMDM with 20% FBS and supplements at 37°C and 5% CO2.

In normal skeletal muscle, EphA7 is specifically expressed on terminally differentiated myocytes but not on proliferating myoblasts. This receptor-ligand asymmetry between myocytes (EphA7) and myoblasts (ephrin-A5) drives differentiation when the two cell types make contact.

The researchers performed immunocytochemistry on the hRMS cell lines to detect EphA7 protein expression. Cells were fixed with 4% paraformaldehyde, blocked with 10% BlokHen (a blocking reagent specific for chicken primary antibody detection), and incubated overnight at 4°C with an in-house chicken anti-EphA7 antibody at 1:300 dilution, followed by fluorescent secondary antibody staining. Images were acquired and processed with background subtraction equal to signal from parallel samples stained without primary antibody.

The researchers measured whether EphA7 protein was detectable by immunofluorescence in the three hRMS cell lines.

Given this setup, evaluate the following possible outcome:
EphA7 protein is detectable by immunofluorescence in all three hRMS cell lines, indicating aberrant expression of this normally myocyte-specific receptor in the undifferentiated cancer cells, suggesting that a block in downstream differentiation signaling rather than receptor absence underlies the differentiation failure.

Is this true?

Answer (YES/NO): YES